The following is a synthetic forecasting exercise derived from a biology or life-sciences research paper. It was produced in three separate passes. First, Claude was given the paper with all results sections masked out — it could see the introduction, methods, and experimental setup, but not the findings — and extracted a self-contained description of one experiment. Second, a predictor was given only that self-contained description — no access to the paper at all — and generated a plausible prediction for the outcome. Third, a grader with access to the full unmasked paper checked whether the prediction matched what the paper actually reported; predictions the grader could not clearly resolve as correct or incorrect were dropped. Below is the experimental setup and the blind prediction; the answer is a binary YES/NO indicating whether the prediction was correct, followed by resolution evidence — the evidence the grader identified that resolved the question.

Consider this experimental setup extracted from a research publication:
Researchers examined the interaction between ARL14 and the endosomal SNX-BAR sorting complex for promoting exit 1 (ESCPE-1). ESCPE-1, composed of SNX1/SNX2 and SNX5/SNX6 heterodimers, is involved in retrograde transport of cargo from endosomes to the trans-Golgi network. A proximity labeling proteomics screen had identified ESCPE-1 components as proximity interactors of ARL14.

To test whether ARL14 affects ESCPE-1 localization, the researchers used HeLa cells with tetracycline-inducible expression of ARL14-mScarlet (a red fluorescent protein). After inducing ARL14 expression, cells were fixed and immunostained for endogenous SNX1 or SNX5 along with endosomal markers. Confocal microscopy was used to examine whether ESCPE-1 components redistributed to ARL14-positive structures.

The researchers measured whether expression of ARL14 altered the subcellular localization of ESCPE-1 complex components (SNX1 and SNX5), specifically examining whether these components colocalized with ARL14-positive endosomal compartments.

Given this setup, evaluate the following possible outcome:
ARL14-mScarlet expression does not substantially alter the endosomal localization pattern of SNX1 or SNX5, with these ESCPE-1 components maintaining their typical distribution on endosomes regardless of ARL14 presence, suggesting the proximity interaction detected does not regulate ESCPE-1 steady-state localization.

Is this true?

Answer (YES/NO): NO